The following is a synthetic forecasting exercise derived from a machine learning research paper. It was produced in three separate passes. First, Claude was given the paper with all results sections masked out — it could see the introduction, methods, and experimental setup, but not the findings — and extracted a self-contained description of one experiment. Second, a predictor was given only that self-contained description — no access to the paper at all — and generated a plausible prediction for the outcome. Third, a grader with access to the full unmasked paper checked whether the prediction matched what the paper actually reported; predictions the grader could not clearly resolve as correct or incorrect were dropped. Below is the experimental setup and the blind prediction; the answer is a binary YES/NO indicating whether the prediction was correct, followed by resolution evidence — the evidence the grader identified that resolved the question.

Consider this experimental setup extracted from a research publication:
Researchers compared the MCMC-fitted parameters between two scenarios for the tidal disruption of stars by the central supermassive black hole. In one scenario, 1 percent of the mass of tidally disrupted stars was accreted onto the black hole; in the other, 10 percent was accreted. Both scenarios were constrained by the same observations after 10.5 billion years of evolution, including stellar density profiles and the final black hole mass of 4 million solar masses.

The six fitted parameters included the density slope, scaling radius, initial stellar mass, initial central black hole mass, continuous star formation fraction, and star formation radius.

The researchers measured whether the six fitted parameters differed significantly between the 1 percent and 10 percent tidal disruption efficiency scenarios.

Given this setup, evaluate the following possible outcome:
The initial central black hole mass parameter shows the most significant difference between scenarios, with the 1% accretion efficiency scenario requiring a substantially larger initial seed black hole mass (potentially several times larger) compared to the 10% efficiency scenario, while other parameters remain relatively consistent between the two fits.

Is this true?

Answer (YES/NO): NO